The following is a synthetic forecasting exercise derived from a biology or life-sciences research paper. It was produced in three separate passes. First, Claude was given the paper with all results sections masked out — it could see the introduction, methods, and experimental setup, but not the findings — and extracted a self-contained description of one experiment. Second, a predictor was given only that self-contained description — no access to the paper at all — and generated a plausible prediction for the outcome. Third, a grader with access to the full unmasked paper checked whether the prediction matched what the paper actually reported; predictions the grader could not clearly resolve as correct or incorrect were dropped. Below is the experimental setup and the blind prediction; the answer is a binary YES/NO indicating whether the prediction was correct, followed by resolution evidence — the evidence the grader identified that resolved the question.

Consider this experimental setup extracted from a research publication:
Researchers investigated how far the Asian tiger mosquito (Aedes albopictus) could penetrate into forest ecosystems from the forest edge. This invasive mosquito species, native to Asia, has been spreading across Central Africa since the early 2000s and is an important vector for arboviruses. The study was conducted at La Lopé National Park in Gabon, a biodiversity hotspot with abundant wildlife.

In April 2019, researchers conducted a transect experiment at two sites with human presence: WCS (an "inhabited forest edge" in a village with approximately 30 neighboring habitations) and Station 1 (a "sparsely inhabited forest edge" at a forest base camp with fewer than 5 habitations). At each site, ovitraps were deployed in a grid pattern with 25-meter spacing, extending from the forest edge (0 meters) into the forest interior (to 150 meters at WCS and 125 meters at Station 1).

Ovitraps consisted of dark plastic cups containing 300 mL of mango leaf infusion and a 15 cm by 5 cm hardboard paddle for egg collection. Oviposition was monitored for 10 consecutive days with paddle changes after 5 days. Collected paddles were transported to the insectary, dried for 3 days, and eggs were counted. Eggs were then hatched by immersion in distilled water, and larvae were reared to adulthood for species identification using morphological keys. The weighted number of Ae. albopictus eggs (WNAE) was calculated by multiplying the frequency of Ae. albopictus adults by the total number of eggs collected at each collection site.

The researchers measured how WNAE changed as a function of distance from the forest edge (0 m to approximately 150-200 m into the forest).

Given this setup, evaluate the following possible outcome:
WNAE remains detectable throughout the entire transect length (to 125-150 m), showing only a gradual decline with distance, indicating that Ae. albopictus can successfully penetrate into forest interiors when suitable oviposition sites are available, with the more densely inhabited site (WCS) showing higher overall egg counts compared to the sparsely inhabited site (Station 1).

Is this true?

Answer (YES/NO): NO